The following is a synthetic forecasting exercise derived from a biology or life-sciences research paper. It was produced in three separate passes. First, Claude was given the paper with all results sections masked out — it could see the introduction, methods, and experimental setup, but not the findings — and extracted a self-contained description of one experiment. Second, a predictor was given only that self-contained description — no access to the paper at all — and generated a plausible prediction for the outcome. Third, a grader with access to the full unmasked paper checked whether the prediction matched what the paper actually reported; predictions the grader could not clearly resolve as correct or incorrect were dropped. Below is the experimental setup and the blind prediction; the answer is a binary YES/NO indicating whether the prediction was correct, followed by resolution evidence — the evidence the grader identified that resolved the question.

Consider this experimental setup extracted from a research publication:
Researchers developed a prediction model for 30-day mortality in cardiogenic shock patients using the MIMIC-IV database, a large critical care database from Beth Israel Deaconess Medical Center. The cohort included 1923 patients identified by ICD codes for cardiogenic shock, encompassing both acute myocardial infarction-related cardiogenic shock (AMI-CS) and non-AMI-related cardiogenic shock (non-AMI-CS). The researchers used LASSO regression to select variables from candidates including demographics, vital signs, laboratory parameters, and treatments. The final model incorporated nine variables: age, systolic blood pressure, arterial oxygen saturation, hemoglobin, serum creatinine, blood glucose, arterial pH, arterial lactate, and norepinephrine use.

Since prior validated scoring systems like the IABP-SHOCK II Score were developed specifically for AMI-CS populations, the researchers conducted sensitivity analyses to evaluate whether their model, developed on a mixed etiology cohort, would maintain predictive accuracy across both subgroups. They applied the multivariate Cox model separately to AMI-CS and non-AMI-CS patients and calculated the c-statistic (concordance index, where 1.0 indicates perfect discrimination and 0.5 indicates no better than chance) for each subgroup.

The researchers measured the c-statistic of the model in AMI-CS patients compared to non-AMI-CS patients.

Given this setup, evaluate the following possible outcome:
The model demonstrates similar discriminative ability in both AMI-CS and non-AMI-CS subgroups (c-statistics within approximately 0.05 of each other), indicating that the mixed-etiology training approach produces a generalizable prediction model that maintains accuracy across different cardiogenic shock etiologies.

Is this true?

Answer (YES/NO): YES